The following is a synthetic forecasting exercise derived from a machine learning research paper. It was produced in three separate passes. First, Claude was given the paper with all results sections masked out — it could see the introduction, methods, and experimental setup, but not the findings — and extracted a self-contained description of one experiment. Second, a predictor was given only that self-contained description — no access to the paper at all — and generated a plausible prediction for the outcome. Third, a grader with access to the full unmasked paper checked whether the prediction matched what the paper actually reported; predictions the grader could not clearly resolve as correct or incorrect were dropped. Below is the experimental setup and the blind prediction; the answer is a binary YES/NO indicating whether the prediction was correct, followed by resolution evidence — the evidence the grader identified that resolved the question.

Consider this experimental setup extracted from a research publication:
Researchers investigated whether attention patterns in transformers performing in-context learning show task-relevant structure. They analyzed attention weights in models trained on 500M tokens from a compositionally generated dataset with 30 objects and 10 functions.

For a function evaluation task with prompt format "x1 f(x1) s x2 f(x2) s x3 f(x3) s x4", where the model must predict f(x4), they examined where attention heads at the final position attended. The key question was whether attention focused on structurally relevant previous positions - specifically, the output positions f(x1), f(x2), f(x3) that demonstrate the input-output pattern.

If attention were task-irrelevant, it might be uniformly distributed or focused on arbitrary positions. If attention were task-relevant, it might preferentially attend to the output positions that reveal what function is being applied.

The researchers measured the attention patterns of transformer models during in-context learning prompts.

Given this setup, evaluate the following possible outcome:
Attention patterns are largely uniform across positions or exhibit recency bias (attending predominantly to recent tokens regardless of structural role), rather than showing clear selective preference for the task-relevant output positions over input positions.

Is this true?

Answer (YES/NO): NO